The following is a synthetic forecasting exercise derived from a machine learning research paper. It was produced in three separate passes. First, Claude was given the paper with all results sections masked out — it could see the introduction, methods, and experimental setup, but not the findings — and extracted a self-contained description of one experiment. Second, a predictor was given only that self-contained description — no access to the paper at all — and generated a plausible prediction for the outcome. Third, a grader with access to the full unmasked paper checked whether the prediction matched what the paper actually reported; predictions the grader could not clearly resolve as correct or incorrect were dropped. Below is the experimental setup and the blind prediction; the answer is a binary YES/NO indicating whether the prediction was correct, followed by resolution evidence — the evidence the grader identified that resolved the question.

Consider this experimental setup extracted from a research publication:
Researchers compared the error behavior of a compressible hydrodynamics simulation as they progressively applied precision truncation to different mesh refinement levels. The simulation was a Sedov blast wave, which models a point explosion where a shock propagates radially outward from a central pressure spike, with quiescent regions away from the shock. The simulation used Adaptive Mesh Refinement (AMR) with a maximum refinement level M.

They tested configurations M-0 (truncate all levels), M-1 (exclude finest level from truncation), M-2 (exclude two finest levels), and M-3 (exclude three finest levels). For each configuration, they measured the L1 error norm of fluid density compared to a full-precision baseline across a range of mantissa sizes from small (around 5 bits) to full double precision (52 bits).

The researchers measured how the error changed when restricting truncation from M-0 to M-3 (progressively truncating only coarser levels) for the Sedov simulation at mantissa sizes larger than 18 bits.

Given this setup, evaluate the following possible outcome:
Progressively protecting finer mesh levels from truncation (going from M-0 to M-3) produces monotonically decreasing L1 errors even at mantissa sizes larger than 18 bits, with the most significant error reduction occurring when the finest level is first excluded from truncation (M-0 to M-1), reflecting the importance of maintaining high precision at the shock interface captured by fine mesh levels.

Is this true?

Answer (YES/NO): NO